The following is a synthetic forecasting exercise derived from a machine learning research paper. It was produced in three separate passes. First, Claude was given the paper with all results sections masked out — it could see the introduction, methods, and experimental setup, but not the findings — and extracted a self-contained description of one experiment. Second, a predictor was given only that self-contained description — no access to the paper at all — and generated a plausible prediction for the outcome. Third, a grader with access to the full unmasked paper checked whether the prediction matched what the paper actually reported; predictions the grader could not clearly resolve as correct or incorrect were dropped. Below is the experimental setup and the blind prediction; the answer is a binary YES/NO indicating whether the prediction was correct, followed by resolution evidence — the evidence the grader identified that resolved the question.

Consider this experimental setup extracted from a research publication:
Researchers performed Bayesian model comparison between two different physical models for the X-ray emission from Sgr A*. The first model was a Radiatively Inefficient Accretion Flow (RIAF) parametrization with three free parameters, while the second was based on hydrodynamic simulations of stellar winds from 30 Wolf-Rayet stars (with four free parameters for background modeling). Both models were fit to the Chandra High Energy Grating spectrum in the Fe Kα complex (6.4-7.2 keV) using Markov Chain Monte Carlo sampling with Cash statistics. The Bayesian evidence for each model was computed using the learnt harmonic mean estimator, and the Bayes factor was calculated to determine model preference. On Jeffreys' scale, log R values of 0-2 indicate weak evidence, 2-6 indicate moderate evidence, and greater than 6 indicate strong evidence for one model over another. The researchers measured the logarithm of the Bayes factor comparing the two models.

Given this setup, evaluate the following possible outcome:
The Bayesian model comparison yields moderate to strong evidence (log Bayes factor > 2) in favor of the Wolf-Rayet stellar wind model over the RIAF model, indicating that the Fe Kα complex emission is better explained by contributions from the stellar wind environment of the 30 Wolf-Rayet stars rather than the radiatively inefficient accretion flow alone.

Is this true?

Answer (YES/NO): NO